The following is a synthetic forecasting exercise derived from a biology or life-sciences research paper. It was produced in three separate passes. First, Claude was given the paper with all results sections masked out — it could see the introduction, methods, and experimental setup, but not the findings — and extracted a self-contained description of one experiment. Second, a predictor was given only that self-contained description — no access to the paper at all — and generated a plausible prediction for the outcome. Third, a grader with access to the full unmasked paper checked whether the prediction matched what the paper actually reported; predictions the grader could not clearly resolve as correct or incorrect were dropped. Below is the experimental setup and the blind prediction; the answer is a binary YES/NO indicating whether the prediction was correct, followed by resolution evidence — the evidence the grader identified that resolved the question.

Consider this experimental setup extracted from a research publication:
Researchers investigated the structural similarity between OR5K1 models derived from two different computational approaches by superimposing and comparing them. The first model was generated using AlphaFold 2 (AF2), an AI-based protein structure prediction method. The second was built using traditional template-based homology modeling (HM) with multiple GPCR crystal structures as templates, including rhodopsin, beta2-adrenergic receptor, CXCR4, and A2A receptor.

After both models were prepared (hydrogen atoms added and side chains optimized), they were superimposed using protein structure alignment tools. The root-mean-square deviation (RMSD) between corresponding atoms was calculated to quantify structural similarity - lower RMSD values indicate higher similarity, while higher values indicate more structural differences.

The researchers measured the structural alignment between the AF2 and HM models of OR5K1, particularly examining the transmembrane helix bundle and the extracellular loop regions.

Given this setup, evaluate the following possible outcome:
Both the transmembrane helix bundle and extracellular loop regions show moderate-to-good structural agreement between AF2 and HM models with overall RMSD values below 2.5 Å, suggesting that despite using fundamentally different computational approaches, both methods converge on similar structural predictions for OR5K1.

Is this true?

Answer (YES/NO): NO